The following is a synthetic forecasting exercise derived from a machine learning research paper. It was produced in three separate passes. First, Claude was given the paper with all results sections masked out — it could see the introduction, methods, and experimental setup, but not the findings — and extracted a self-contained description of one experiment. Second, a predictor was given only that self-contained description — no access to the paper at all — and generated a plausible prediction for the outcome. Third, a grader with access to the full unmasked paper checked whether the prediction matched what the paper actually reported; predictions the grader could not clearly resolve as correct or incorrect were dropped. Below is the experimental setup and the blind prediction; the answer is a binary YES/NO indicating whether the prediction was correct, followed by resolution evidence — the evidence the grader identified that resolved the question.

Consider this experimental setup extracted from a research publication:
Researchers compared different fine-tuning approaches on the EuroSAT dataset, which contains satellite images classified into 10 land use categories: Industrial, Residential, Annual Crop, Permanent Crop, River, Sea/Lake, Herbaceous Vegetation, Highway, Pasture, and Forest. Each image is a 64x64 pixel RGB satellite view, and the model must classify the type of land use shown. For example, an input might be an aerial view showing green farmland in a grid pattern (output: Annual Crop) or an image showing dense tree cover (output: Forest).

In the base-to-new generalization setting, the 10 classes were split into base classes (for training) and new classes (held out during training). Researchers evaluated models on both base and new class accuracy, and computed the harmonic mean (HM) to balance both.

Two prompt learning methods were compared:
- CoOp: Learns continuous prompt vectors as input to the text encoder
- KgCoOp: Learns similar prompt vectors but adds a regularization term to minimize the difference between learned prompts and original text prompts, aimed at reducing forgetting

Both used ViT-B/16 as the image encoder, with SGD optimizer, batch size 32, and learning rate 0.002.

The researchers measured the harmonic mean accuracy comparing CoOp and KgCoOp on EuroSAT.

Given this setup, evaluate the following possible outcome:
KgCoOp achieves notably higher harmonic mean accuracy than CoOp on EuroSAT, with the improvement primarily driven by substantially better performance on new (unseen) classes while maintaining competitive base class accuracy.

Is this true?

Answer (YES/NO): NO